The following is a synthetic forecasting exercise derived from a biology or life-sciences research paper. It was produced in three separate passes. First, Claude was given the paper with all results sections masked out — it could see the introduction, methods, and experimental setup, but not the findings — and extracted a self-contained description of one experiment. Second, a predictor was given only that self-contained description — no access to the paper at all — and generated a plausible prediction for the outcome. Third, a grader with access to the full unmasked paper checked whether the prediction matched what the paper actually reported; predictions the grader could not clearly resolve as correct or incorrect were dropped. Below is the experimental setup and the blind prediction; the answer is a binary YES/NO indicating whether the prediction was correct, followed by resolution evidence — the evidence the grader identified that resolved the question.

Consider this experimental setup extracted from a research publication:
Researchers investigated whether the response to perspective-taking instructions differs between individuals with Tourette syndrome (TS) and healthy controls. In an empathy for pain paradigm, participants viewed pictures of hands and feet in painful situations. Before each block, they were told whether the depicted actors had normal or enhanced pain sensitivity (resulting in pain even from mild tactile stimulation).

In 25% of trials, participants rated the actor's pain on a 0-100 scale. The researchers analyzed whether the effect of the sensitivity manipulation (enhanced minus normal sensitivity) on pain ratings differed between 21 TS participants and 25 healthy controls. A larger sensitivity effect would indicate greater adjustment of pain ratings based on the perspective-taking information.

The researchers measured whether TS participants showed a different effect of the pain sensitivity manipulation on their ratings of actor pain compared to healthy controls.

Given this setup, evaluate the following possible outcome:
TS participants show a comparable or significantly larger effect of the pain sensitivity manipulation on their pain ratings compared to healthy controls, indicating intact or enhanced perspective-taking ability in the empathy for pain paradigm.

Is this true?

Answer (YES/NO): YES